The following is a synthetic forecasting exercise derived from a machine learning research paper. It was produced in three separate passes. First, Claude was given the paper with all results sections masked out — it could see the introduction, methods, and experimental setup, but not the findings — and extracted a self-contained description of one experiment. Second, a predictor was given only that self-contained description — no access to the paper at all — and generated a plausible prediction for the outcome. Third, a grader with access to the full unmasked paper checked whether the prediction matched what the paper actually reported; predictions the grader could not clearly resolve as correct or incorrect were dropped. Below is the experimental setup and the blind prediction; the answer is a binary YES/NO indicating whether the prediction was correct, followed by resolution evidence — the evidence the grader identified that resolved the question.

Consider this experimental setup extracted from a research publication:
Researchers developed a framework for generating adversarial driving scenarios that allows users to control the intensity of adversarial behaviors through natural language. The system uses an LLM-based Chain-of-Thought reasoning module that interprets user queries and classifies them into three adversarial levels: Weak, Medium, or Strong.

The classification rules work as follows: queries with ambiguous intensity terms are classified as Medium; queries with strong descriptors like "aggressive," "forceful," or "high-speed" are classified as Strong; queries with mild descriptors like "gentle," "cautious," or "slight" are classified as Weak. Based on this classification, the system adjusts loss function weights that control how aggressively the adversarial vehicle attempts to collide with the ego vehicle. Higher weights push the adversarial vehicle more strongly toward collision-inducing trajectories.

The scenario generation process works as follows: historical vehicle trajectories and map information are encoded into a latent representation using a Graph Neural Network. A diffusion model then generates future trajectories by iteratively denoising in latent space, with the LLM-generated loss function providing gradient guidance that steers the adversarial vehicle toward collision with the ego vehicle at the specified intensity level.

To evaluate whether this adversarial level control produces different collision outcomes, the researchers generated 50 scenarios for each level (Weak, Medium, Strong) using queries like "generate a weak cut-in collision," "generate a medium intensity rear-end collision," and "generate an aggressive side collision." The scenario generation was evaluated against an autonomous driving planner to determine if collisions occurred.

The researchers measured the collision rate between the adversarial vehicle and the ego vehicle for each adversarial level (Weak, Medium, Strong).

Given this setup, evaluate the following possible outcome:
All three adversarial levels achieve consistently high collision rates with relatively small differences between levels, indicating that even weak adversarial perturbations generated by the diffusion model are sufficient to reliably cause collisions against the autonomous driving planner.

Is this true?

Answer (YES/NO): NO